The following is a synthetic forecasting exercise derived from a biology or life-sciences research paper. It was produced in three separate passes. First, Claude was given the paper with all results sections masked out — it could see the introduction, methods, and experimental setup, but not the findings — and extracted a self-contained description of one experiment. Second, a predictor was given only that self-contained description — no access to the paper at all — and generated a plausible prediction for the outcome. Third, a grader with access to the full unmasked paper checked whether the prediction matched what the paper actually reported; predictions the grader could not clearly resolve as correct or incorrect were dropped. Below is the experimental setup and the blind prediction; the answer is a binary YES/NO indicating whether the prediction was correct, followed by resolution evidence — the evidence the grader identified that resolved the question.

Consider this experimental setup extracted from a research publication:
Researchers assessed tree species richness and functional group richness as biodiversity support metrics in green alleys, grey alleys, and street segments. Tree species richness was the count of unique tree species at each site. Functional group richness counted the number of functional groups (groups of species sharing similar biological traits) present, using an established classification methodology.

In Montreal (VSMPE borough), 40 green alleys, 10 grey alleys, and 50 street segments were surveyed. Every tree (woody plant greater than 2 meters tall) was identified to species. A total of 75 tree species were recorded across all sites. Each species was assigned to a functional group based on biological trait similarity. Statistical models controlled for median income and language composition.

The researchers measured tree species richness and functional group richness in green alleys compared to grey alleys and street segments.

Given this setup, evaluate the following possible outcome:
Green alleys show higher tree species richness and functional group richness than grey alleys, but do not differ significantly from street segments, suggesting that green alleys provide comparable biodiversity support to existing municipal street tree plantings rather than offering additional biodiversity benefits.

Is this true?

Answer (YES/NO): NO